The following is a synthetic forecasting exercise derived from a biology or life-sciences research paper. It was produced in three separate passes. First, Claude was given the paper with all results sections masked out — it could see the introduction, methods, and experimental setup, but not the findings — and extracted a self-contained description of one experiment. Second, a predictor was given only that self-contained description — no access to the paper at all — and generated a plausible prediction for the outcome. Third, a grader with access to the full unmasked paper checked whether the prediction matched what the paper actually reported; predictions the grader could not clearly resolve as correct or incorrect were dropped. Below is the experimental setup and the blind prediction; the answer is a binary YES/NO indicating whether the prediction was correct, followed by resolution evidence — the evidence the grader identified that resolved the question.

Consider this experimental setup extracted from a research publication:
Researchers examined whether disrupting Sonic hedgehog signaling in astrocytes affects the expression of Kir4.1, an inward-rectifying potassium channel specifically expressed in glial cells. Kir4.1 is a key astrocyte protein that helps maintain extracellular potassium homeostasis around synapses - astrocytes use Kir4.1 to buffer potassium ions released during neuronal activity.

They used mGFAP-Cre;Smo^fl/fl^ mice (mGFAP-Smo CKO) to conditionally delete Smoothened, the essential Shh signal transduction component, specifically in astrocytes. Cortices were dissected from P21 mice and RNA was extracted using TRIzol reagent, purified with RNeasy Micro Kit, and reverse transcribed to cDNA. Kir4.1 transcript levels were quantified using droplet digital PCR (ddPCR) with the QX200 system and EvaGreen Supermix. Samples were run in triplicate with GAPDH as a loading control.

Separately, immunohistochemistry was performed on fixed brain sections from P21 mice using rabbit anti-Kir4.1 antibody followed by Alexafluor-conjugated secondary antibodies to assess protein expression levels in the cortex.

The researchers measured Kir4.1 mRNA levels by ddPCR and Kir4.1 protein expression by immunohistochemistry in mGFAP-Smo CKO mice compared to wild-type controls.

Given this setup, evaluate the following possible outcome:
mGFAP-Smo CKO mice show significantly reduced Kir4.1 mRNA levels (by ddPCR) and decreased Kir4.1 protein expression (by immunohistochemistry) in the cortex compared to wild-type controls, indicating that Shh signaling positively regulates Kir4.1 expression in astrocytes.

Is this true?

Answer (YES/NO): YES